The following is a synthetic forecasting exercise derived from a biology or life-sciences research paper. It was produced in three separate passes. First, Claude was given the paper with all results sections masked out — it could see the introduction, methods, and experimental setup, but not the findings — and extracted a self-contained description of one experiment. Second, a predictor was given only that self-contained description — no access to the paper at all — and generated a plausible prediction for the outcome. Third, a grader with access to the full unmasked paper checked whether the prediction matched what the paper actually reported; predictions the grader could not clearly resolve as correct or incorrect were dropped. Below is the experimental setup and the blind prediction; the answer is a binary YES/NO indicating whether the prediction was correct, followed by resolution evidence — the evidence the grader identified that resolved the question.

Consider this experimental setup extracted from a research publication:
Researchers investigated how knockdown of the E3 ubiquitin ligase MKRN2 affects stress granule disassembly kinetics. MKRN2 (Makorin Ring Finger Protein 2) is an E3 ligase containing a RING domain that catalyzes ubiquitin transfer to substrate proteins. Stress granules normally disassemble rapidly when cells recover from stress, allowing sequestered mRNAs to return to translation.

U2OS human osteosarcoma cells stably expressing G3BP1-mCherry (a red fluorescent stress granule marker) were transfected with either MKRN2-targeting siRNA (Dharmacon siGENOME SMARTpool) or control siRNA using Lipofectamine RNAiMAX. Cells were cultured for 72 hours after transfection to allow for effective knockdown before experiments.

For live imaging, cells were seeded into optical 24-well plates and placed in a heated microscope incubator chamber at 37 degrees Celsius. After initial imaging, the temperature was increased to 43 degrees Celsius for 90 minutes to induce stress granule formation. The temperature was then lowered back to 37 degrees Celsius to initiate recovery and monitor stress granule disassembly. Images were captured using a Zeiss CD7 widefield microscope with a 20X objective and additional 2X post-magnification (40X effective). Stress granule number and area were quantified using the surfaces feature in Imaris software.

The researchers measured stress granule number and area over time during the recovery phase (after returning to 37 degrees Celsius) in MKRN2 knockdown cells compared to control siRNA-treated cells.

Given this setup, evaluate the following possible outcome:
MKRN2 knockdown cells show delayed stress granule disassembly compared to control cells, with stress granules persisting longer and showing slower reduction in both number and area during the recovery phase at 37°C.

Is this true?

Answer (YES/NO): YES